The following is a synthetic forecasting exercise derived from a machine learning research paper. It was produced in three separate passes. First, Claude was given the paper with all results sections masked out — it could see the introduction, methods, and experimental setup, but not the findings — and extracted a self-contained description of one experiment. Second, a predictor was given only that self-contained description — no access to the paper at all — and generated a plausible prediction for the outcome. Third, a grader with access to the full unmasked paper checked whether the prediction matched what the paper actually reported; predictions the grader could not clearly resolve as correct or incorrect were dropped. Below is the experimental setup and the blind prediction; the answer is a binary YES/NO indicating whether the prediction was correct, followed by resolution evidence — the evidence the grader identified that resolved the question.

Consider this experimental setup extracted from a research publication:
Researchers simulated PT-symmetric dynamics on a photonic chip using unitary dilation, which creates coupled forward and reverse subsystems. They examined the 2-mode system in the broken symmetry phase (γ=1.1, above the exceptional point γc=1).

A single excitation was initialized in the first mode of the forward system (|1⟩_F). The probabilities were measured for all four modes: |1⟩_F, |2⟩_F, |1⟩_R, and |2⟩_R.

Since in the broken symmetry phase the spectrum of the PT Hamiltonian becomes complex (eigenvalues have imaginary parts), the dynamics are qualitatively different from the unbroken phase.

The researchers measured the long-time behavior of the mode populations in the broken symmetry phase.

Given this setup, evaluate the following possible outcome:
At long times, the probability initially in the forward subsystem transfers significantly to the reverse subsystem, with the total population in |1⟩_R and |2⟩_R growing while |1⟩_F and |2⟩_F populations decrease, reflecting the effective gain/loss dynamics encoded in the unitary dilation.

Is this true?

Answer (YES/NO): NO